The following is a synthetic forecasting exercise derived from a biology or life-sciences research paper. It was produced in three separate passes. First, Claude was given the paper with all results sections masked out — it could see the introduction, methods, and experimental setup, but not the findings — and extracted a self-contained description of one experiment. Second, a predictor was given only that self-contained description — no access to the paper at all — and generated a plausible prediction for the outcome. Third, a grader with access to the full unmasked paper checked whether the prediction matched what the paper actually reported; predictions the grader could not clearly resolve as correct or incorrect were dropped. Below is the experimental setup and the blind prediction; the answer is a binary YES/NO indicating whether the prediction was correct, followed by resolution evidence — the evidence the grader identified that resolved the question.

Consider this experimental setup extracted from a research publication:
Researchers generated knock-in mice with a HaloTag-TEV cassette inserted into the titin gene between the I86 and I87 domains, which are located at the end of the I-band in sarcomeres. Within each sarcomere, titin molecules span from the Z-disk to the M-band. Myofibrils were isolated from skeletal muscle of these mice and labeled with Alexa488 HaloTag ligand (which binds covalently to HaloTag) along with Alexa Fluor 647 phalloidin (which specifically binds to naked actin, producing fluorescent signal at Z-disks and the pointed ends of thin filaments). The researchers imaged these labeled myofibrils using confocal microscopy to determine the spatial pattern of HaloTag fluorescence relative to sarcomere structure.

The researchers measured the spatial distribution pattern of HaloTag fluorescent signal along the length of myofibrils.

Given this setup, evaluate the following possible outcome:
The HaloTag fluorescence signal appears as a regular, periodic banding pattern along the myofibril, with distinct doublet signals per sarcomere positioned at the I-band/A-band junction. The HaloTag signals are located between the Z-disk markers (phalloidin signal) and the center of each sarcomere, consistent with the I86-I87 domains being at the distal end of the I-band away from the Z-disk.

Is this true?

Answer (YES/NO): YES